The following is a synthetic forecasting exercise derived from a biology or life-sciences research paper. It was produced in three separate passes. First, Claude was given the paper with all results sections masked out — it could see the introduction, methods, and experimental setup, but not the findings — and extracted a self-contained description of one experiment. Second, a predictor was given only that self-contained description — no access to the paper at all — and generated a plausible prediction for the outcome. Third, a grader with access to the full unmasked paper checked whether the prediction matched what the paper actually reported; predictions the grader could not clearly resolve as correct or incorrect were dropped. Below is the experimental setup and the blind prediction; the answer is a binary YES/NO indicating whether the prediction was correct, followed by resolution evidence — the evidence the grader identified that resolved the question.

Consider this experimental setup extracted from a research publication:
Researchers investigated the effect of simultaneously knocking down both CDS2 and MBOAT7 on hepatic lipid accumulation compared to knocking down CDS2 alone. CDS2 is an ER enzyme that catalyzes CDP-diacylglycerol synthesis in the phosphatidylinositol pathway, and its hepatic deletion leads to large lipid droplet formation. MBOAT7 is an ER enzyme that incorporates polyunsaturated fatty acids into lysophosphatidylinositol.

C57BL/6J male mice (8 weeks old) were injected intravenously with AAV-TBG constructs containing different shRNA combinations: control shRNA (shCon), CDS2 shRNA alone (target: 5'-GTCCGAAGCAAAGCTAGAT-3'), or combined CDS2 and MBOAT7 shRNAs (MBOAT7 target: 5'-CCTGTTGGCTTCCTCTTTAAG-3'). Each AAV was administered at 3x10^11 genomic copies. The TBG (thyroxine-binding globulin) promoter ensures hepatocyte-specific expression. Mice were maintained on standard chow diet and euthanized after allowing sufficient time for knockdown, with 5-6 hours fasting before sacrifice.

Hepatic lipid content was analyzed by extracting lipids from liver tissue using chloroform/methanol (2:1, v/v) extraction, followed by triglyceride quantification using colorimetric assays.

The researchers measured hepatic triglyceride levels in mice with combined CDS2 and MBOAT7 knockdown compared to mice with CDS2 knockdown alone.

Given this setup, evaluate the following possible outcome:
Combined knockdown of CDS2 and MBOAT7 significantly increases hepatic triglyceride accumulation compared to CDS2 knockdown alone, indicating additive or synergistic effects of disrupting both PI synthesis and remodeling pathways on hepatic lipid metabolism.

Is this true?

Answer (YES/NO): NO